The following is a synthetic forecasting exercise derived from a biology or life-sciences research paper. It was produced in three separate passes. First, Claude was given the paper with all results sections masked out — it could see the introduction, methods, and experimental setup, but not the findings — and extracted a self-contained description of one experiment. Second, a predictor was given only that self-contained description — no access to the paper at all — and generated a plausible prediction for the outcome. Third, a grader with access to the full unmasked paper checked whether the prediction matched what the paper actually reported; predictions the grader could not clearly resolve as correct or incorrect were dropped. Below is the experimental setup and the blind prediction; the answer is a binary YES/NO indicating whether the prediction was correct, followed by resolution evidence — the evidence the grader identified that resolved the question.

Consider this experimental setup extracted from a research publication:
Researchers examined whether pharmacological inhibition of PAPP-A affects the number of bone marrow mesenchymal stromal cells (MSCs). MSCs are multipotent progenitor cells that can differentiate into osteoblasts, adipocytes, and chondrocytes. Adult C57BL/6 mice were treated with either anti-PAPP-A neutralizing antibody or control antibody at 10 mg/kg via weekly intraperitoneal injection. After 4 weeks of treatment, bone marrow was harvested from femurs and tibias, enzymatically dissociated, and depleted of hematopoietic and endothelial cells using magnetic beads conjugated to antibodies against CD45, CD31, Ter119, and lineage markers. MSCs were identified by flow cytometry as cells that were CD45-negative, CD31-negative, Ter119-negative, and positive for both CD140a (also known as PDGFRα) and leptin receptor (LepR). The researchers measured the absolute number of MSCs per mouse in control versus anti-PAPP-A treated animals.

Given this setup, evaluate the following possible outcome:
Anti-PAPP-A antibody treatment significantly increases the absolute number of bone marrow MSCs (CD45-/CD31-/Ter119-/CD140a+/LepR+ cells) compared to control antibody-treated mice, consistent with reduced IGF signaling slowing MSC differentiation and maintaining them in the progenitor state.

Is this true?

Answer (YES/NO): NO